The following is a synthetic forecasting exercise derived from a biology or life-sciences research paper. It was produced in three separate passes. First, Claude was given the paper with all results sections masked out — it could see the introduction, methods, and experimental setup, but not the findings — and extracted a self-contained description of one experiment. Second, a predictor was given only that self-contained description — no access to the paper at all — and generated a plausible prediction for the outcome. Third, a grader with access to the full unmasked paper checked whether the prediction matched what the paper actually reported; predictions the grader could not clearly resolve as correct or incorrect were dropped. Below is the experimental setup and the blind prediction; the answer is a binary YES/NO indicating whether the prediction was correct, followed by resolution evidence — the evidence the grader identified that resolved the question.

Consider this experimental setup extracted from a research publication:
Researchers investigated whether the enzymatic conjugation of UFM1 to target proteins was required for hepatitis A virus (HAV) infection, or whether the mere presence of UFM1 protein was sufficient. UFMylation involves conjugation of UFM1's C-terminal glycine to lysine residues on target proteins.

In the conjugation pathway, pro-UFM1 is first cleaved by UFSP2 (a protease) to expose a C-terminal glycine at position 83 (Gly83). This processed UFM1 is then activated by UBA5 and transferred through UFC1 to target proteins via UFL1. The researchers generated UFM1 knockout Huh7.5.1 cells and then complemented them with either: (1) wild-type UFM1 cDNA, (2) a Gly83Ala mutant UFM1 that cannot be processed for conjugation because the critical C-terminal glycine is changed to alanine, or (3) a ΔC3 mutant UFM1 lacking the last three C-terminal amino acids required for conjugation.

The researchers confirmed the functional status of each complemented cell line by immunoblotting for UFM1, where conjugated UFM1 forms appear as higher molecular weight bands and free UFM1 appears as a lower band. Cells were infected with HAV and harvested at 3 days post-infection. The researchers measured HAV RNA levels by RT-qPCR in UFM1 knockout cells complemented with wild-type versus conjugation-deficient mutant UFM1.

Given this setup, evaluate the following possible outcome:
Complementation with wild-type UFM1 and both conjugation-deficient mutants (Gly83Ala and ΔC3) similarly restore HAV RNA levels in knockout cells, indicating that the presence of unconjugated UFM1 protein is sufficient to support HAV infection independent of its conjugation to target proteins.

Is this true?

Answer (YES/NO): NO